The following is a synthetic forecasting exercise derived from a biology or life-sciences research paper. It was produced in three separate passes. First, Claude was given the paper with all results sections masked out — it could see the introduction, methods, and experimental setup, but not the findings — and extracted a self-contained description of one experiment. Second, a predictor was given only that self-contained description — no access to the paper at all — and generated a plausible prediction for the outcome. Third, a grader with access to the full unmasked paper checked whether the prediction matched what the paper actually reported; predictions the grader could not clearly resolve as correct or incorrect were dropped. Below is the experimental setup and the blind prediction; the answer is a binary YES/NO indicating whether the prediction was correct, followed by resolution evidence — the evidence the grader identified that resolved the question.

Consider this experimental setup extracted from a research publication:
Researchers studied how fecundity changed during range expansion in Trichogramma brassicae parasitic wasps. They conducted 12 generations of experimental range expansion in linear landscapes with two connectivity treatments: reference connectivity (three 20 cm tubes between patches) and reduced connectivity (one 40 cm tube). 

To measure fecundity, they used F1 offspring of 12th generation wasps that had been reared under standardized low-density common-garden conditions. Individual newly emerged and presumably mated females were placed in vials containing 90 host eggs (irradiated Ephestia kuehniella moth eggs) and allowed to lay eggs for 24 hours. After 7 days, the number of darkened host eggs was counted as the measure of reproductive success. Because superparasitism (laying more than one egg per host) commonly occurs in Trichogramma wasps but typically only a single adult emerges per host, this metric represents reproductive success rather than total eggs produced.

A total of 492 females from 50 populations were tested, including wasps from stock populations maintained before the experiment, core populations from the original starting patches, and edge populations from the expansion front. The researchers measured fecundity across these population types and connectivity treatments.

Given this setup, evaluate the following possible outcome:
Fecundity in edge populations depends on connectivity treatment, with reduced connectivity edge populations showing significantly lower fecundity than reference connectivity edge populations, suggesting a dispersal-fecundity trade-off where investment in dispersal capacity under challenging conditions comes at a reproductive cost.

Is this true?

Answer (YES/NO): NO